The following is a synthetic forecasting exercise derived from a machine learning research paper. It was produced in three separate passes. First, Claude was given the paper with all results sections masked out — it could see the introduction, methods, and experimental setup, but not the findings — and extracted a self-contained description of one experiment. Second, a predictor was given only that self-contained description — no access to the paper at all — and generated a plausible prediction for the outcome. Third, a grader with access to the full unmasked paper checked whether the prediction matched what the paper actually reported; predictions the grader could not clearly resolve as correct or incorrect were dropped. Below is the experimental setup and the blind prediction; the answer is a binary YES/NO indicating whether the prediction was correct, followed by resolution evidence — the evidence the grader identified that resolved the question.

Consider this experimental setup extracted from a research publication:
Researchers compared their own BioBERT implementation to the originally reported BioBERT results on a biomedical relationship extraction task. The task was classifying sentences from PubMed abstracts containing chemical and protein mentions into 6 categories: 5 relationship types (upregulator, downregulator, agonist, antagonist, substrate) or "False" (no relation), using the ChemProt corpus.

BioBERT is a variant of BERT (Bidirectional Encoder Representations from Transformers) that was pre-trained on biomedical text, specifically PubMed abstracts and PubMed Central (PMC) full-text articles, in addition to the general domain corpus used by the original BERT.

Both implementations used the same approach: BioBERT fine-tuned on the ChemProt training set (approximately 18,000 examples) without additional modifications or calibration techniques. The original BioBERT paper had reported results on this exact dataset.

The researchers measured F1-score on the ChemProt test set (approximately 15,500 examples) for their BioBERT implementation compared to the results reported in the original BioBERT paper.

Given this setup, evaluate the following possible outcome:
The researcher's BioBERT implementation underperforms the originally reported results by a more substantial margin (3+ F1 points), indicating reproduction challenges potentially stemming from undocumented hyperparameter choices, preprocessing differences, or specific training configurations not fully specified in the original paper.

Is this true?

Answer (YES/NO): NO